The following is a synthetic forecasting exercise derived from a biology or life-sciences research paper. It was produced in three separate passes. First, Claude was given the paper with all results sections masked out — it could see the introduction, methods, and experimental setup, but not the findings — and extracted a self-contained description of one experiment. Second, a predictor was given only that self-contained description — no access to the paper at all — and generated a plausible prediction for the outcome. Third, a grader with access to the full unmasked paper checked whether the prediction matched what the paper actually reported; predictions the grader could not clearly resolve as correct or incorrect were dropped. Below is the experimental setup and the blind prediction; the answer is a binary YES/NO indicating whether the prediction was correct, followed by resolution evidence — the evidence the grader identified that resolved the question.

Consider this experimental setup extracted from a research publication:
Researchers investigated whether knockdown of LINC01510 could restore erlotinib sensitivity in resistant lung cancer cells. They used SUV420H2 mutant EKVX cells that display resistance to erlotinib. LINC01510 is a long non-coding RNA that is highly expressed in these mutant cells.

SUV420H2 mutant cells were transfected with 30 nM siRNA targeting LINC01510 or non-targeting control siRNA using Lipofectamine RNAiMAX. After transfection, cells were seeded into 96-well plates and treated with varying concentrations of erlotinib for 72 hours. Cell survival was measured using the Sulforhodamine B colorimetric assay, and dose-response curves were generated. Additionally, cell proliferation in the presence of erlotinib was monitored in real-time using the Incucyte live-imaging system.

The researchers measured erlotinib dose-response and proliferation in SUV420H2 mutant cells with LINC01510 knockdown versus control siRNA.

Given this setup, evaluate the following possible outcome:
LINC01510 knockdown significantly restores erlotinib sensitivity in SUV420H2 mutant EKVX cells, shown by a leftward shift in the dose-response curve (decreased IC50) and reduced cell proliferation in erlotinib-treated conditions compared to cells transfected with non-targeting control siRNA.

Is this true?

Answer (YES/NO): YES